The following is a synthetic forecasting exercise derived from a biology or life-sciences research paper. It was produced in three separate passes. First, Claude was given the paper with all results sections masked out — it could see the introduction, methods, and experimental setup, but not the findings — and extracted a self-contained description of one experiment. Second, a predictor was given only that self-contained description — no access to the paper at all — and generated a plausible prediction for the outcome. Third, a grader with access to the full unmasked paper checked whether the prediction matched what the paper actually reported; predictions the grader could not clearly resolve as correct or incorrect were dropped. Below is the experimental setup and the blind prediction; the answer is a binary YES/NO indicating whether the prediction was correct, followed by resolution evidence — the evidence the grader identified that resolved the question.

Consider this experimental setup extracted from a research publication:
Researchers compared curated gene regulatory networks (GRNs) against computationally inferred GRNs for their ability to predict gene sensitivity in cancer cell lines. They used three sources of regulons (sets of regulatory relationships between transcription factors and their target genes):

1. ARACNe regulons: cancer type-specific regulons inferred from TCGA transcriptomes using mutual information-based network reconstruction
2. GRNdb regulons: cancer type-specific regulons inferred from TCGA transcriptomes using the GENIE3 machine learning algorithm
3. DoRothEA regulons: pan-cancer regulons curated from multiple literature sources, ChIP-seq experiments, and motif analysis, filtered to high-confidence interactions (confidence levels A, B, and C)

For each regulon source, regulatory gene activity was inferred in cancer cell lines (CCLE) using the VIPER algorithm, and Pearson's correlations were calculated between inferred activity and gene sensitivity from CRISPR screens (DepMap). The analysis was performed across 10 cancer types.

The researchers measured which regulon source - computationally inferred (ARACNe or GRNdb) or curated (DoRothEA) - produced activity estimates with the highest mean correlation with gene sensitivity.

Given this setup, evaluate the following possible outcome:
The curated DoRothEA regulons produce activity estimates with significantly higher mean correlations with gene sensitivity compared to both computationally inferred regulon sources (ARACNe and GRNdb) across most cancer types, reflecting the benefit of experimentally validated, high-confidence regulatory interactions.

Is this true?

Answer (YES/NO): NO